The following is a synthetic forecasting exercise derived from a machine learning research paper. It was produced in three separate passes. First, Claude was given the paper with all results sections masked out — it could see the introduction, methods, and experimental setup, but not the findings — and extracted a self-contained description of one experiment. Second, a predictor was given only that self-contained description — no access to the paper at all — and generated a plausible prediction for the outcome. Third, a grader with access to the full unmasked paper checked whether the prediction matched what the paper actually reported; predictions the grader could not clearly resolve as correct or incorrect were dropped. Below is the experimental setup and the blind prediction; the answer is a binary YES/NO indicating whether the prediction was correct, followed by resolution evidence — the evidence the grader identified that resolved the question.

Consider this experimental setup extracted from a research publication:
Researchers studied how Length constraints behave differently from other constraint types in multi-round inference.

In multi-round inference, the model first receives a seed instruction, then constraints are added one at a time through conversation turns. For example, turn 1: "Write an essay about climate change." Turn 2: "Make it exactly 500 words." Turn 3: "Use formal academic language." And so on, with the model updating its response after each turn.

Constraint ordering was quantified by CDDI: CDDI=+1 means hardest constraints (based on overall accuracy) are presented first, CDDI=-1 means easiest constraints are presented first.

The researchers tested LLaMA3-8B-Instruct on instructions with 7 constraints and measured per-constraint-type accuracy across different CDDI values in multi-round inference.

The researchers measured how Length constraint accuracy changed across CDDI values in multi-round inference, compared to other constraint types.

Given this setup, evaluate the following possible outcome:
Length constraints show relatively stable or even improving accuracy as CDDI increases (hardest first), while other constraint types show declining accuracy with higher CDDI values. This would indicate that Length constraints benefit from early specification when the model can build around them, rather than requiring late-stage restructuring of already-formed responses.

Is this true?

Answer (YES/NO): NO